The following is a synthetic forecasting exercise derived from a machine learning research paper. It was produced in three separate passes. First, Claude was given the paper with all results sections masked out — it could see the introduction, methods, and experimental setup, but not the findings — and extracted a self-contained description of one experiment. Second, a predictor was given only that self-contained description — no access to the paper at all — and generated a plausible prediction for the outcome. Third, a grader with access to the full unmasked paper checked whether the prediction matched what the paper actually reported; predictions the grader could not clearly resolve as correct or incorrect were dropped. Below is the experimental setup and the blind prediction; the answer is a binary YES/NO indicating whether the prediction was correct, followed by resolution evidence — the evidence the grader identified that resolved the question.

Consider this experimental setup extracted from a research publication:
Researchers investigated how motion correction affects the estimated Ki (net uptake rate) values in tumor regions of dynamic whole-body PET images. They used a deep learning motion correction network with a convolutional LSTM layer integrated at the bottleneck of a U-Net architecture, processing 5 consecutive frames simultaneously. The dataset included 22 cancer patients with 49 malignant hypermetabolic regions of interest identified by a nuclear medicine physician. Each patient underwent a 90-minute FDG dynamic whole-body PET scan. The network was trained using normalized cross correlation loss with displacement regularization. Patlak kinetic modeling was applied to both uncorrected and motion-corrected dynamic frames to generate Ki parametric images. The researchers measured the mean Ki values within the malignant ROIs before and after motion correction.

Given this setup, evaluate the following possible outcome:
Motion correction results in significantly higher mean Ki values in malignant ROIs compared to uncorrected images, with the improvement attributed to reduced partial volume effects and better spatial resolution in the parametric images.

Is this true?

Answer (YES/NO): NO